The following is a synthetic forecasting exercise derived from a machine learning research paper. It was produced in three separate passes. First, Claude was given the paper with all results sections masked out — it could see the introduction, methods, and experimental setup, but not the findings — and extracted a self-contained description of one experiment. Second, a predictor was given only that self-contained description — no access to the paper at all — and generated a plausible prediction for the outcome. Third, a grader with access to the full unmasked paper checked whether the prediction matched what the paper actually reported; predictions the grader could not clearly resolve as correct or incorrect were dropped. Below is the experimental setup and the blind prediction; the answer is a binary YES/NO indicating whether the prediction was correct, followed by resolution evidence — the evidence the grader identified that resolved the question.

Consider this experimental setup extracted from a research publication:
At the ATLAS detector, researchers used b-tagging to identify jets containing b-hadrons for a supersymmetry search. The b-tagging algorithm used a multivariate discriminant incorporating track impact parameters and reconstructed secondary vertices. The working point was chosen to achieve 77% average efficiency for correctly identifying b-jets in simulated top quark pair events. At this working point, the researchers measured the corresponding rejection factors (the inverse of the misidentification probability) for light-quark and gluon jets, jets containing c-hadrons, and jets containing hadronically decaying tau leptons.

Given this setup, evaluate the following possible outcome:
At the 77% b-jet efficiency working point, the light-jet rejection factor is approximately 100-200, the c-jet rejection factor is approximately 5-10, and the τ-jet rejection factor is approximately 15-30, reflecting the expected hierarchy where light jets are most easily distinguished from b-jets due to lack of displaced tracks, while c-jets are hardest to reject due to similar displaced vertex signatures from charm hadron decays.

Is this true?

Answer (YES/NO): NO